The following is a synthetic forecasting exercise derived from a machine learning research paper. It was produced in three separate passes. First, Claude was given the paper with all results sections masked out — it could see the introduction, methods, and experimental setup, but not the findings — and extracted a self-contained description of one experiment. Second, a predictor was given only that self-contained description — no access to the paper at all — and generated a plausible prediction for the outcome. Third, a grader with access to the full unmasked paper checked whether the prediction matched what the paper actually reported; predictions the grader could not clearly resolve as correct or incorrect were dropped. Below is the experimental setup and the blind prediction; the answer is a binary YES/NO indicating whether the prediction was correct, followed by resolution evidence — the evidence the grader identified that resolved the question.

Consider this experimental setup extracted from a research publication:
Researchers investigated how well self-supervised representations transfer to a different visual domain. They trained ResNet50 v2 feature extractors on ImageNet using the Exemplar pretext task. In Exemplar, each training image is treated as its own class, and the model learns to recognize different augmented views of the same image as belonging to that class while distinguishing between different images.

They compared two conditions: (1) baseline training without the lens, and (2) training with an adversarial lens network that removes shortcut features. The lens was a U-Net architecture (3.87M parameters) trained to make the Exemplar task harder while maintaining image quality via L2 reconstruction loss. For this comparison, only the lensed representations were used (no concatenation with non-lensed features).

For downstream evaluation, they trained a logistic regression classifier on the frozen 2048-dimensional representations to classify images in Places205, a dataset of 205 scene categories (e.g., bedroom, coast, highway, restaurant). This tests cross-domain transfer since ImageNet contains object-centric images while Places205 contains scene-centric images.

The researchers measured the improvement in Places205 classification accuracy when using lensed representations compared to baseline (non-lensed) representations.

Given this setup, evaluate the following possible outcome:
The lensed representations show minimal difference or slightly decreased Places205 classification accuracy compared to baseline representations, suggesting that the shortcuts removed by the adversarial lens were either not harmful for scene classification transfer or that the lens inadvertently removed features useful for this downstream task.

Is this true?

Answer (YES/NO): NO